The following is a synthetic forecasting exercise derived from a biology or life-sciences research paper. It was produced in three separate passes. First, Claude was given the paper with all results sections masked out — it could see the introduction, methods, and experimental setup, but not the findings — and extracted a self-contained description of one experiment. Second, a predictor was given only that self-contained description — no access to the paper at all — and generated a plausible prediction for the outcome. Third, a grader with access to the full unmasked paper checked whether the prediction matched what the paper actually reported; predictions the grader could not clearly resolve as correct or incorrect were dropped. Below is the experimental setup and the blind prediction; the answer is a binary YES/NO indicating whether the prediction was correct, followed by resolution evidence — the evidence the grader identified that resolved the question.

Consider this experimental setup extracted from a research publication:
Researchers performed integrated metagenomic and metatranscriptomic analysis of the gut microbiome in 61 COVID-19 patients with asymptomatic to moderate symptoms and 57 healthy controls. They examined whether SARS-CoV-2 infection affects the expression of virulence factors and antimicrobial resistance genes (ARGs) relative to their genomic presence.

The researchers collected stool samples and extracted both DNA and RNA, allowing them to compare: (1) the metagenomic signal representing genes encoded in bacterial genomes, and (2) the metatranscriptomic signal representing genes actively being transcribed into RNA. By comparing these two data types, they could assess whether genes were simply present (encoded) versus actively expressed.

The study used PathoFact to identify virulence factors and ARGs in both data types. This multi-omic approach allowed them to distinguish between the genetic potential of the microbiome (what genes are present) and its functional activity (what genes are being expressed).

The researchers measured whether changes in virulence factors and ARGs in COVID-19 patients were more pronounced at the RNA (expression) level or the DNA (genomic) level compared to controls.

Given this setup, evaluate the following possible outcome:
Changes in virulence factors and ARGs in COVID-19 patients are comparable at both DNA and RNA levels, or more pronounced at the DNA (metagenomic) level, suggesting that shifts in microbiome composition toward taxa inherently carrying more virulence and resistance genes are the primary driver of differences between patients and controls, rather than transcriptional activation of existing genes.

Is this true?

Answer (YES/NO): NO